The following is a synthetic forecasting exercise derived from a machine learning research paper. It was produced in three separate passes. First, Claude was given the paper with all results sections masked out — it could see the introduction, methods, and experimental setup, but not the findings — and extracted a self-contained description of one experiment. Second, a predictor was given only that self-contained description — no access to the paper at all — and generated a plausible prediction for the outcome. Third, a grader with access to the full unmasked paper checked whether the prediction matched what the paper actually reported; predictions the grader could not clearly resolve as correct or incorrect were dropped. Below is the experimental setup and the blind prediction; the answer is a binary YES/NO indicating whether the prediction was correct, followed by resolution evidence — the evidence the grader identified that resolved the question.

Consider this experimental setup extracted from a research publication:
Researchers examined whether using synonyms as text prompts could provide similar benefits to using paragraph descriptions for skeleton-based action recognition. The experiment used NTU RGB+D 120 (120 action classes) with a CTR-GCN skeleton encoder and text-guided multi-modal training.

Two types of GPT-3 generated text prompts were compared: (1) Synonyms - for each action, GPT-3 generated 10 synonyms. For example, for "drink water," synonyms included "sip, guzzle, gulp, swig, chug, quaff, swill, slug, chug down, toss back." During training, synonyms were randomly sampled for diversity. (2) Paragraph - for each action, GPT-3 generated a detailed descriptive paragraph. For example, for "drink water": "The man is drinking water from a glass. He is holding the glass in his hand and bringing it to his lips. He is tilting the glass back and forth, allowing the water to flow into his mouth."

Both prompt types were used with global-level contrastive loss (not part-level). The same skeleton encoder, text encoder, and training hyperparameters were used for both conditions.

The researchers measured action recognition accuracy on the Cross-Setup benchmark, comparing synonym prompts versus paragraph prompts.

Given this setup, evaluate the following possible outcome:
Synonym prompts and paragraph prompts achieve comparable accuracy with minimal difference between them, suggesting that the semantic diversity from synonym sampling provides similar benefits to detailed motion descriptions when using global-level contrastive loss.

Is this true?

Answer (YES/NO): YES